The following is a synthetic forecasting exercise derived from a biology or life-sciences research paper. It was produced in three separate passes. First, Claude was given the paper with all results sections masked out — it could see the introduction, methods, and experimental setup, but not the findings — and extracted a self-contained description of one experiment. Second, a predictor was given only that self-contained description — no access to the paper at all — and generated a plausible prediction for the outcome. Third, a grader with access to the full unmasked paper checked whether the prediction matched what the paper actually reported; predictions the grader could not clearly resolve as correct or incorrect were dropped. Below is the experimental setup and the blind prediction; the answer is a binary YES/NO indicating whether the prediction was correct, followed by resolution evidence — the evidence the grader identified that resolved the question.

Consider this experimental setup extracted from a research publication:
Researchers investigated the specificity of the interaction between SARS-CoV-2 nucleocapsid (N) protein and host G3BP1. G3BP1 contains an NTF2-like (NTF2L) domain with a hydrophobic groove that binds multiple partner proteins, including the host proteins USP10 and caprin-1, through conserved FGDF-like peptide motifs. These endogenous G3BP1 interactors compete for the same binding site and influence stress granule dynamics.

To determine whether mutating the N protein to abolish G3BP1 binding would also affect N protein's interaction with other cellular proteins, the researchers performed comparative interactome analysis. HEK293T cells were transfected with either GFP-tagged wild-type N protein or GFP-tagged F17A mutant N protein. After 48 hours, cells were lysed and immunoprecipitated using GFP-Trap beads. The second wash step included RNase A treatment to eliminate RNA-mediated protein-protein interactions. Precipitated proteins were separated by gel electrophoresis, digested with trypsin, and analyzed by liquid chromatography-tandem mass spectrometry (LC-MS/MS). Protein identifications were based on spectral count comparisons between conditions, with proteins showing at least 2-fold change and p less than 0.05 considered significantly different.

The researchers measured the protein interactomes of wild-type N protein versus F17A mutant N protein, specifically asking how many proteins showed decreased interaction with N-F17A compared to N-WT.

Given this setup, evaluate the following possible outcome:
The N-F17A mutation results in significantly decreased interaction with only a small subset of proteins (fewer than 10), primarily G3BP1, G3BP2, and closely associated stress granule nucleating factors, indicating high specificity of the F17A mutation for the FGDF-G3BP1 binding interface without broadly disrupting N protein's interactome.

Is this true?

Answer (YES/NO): NO